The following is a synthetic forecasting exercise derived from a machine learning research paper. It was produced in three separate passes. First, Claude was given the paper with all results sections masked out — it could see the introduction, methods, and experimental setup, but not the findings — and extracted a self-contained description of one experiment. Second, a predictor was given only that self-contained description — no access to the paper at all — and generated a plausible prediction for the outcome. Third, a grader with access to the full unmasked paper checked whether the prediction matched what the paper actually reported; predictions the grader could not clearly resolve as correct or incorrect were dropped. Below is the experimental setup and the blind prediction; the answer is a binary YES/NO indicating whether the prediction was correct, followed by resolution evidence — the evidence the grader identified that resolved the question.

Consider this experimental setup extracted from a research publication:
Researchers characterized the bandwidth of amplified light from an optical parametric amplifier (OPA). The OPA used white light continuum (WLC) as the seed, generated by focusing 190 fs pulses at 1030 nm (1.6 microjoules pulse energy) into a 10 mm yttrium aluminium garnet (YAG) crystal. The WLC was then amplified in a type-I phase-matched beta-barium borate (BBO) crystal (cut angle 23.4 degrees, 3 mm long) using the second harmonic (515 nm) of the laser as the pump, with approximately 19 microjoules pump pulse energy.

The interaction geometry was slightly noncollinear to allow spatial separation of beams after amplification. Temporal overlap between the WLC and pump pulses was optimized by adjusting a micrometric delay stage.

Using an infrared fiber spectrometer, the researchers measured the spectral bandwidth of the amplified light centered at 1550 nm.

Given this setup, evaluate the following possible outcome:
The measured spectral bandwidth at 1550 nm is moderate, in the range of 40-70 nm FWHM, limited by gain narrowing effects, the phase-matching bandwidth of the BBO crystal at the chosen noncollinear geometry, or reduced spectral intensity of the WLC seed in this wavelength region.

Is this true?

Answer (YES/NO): YES